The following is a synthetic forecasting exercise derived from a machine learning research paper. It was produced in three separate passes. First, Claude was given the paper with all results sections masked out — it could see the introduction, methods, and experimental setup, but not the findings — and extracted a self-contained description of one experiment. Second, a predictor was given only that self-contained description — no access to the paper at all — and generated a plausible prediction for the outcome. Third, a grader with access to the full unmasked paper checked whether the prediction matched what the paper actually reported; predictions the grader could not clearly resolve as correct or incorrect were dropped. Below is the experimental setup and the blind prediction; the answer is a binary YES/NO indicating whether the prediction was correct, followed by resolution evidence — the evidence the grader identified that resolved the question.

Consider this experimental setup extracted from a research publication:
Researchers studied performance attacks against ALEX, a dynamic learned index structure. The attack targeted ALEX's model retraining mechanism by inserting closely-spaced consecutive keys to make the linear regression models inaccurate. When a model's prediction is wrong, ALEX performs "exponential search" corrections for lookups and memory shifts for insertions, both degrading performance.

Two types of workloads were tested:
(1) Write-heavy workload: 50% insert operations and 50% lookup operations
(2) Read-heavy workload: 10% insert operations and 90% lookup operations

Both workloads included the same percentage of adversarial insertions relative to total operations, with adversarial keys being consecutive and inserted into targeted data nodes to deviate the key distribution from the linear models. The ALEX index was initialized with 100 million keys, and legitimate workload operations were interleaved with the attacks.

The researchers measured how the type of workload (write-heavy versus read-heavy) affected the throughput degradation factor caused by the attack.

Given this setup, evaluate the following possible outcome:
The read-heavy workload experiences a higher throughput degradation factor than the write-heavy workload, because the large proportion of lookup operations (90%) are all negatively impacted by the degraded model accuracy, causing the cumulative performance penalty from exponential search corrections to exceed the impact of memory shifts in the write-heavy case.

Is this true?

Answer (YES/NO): YES